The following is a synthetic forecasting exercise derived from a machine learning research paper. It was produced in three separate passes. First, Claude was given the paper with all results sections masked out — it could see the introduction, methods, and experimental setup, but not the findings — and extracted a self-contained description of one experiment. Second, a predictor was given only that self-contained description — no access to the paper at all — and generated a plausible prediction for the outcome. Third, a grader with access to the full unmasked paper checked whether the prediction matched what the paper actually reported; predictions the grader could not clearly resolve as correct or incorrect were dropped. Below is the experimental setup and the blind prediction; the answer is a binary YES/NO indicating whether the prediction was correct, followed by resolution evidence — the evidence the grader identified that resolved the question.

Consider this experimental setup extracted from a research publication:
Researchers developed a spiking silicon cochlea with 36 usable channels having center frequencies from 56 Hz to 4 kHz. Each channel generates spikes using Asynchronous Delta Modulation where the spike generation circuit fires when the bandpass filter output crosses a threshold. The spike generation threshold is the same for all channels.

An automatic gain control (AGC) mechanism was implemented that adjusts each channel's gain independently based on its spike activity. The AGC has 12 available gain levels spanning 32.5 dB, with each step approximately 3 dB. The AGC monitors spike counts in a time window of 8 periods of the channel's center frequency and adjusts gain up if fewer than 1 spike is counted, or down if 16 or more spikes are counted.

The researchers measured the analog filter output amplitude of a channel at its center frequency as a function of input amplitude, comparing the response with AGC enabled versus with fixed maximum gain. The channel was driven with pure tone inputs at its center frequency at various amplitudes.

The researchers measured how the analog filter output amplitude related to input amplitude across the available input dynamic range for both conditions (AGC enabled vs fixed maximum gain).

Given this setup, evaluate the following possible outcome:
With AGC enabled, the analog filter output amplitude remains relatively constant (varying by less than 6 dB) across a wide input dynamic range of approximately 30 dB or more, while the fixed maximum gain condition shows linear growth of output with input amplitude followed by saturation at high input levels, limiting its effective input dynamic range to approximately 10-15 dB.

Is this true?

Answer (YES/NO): NO